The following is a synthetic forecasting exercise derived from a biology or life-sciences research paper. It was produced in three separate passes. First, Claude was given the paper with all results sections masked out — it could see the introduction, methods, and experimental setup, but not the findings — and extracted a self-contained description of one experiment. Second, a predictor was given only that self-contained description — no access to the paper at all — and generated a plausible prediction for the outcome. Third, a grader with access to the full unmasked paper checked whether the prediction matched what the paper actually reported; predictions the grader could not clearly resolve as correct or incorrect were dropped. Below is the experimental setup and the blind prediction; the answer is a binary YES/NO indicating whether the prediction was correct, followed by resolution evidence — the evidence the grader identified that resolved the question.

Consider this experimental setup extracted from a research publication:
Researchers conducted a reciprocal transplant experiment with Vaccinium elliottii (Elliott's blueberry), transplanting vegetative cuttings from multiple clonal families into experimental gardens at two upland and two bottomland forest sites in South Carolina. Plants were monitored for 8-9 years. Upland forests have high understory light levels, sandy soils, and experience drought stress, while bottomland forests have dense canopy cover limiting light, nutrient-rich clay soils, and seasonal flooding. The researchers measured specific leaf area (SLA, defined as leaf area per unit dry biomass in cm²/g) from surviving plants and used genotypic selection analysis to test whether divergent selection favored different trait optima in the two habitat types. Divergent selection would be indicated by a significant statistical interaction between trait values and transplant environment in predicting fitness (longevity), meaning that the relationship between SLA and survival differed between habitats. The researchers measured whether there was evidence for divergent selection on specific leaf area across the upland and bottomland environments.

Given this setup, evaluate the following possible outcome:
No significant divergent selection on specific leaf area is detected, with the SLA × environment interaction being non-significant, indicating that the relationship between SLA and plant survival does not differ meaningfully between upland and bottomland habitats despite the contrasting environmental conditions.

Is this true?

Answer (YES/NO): NO